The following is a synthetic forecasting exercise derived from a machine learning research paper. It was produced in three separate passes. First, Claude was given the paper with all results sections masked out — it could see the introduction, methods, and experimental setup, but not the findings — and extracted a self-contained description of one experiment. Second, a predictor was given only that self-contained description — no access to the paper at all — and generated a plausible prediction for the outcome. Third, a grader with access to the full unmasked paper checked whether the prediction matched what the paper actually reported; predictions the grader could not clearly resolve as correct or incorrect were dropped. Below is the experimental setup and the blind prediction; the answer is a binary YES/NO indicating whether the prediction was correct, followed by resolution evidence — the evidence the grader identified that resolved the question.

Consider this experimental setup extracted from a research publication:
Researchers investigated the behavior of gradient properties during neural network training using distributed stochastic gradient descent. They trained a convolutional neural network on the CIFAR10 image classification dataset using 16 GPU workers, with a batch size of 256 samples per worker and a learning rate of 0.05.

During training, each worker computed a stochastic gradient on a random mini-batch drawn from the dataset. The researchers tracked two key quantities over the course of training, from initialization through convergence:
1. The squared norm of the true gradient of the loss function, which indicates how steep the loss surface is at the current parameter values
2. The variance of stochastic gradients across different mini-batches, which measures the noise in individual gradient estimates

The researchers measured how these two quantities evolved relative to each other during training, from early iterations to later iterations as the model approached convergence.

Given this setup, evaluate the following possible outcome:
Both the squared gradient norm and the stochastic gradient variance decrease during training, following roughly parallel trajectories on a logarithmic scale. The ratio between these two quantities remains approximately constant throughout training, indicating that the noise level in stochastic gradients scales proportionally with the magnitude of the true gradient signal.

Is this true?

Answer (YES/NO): NO